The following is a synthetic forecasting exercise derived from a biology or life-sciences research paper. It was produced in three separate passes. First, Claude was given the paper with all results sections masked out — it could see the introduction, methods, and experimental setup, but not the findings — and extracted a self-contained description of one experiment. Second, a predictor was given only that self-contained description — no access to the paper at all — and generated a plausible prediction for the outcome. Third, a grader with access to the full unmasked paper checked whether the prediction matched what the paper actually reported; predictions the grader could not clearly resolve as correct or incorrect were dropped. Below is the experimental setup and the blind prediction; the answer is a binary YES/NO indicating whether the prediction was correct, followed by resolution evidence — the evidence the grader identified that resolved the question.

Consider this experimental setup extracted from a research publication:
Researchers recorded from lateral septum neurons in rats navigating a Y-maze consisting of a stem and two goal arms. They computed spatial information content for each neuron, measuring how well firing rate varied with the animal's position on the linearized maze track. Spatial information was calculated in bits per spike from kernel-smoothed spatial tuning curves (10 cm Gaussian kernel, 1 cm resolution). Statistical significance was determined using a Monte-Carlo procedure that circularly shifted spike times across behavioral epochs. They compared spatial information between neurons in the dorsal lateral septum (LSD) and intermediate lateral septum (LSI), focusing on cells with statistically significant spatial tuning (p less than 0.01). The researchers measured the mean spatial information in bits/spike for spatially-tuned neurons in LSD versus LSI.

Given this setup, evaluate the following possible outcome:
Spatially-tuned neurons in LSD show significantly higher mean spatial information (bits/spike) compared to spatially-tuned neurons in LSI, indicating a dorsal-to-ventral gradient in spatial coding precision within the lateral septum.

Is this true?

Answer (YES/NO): YES